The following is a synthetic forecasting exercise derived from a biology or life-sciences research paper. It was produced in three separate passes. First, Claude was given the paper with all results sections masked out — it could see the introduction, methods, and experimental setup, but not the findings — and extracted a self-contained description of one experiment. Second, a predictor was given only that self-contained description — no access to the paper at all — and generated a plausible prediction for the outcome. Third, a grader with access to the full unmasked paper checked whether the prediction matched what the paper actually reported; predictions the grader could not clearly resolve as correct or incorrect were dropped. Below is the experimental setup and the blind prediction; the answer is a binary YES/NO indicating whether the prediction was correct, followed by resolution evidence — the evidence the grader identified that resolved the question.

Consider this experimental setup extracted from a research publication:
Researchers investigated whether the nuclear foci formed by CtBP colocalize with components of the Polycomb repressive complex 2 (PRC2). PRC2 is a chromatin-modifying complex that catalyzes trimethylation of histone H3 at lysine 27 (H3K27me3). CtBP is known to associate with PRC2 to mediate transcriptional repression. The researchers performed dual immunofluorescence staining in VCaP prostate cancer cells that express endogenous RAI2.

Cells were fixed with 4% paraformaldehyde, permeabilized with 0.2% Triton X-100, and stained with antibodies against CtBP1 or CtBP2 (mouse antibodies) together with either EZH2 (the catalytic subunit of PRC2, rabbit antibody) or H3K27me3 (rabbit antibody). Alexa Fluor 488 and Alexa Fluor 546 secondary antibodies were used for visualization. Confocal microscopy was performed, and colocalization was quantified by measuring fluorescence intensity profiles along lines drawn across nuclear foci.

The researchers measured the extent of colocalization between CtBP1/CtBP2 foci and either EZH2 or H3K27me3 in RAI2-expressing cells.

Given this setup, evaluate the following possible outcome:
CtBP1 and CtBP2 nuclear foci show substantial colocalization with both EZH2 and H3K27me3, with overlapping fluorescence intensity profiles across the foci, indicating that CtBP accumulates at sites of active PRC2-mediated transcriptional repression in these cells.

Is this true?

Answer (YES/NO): NO